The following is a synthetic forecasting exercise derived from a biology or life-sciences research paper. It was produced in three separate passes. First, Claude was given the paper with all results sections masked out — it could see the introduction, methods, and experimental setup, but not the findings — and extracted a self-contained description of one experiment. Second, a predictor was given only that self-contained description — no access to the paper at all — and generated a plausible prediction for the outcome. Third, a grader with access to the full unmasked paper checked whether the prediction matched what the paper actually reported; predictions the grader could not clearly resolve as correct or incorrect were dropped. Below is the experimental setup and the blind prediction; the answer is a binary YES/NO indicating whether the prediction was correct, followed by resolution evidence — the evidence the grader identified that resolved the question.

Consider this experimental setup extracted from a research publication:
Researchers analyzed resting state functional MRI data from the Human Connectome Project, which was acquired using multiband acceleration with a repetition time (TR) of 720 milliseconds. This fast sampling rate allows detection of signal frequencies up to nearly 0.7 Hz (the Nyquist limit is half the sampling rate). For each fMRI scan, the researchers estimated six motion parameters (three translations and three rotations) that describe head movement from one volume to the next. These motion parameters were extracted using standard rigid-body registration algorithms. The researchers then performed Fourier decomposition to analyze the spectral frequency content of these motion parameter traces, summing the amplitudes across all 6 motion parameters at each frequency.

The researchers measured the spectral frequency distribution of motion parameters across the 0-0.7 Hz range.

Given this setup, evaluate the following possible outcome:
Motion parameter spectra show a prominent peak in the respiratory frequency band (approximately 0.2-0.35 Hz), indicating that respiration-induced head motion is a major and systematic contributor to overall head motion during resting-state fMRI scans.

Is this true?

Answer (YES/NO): YES